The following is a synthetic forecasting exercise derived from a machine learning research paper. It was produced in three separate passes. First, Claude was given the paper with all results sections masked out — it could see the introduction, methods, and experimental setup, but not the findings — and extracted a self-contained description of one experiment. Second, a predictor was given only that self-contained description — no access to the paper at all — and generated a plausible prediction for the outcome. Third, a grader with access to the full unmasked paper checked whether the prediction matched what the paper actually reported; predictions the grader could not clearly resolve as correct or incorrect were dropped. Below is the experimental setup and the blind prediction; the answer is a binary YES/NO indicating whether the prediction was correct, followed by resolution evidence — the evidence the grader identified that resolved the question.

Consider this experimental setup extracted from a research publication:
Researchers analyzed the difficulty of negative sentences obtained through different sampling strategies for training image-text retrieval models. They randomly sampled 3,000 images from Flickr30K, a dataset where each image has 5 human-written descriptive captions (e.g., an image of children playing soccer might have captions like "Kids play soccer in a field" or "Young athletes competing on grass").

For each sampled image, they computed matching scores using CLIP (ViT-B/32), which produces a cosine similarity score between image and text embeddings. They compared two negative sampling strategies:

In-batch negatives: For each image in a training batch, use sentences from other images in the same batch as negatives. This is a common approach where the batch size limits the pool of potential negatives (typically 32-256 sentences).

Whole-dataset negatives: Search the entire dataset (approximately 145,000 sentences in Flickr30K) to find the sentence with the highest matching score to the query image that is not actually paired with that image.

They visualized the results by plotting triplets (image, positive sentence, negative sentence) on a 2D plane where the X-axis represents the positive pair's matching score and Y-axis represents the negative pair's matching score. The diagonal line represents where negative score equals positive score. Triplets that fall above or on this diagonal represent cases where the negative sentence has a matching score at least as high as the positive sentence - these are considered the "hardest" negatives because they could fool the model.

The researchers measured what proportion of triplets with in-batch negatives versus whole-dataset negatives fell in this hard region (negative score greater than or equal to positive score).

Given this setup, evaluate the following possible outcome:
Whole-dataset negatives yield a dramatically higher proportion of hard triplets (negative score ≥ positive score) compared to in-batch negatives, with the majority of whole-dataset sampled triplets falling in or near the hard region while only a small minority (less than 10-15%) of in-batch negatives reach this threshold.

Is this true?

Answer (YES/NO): NO